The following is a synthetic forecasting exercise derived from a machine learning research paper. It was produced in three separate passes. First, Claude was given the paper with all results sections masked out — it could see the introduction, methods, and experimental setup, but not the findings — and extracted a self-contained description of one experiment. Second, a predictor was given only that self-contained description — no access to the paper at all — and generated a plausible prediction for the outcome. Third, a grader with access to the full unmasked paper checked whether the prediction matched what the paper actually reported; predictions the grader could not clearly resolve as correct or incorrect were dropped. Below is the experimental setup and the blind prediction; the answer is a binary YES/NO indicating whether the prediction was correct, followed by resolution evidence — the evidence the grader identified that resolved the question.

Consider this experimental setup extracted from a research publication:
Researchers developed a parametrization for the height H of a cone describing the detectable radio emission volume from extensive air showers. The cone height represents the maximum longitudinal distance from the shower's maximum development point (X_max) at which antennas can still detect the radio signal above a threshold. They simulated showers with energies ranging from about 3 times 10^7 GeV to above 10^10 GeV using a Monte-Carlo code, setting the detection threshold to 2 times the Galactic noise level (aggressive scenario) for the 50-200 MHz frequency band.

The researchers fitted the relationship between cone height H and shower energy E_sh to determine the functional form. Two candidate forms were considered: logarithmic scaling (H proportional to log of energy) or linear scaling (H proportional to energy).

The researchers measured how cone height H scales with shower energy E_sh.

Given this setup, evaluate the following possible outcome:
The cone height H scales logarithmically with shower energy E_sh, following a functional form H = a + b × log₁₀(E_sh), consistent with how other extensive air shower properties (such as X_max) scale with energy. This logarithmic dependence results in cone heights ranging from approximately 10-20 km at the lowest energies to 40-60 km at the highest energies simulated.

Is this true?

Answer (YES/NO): NO